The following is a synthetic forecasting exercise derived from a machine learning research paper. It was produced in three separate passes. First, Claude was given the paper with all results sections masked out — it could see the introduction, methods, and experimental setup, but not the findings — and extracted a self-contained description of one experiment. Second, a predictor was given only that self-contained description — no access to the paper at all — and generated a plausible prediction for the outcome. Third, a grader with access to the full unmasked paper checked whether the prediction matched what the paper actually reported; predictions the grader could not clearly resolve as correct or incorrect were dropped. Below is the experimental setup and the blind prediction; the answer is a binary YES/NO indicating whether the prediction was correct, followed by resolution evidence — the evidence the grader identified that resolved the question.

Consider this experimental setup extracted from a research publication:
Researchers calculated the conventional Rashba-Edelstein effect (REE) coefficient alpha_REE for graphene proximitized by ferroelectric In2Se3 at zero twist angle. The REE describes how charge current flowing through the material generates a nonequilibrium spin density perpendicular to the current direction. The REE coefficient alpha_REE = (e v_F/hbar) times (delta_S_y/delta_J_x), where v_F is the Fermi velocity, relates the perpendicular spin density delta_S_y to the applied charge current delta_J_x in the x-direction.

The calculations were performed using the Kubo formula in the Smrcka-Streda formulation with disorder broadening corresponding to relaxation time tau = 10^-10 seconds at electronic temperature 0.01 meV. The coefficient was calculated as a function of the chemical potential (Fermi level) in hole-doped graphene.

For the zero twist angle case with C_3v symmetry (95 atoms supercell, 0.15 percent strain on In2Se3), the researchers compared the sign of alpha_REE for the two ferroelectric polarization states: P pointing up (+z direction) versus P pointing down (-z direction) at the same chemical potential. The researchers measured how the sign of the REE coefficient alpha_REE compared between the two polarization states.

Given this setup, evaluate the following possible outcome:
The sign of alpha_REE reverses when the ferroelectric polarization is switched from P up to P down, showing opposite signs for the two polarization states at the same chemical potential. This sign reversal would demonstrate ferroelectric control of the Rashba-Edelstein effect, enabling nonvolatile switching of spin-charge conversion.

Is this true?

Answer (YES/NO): YES